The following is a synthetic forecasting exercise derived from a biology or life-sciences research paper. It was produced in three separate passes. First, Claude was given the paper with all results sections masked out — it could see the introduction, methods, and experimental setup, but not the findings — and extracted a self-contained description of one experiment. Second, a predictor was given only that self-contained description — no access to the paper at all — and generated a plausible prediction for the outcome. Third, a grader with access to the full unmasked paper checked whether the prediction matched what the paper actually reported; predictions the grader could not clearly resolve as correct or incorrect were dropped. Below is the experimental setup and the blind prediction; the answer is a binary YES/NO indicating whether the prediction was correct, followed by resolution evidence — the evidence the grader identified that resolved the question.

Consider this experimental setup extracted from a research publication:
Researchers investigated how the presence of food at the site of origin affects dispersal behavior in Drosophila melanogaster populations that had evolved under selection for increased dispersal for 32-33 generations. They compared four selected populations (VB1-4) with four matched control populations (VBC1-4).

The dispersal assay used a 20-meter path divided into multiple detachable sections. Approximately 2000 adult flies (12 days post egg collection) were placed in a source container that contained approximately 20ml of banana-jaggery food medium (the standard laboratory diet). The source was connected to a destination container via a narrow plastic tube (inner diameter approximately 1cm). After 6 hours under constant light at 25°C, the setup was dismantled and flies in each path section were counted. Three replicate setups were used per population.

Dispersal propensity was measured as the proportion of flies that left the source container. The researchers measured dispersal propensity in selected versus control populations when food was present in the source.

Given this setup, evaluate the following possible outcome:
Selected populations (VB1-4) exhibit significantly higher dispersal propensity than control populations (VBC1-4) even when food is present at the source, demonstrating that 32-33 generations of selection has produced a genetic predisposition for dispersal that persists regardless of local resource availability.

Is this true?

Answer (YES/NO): YES